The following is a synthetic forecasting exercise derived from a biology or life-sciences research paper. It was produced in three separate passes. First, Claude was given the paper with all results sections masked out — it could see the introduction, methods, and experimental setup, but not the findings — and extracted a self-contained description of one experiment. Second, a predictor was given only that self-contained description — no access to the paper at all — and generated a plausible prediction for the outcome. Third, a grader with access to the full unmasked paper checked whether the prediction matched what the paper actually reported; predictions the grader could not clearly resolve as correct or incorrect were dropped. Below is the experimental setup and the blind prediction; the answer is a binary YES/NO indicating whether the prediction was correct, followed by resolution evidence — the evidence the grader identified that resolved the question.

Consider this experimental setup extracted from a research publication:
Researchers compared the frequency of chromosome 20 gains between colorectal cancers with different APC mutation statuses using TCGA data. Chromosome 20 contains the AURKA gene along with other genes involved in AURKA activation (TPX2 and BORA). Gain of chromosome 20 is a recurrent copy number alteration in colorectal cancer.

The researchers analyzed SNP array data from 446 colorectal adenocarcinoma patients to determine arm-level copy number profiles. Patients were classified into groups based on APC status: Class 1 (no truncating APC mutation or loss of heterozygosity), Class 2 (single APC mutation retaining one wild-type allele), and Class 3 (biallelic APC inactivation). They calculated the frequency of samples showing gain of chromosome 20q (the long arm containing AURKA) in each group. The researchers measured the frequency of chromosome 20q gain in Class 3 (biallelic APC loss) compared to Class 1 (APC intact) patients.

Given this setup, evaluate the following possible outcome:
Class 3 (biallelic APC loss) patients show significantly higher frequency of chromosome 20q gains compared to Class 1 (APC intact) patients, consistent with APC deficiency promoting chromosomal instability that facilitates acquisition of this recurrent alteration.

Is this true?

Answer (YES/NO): YES